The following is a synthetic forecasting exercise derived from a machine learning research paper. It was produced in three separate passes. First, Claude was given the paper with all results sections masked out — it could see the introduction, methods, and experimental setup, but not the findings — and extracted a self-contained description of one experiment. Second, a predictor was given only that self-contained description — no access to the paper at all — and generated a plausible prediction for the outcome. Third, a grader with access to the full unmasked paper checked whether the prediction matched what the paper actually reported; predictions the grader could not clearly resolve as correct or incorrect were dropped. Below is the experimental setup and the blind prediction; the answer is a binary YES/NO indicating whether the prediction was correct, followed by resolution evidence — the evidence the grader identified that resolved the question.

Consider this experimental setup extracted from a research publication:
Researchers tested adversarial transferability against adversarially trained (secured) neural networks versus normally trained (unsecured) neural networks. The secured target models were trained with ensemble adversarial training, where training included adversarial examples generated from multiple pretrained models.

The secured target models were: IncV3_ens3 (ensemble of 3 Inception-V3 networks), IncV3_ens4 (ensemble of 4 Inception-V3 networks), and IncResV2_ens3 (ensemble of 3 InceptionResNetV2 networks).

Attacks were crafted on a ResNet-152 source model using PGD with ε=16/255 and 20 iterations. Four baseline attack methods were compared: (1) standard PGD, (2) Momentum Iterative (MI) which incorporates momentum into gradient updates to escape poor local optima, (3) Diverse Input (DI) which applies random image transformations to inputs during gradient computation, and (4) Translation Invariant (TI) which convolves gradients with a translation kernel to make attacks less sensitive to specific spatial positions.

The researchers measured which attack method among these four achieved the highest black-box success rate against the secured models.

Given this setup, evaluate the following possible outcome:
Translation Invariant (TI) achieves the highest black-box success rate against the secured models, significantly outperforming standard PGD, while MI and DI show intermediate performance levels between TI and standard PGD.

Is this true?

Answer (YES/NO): YES